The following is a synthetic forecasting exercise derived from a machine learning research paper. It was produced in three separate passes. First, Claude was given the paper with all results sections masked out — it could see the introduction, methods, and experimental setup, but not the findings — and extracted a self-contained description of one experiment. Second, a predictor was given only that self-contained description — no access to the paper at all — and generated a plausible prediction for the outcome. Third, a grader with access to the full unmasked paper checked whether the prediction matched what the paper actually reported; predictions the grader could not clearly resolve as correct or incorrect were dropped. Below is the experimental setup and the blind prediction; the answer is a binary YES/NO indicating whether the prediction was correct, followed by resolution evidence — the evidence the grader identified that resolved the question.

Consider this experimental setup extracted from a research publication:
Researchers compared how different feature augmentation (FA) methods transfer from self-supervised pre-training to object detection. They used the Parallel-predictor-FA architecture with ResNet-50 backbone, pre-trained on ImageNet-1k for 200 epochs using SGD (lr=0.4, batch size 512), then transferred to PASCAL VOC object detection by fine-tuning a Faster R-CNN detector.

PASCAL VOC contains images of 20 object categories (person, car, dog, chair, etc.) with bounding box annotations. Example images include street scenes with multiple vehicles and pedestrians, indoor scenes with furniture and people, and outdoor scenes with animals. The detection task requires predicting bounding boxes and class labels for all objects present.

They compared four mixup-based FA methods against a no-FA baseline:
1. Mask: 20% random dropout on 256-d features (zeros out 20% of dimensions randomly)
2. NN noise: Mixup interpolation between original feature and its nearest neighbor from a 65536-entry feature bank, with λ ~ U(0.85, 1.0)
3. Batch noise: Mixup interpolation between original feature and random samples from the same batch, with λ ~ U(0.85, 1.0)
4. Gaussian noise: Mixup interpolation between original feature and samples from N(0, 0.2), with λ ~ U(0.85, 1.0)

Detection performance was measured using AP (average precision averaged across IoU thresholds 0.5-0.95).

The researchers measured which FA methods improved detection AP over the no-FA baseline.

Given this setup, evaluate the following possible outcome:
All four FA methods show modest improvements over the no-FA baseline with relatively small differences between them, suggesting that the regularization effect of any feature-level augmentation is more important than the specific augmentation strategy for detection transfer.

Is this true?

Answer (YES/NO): YES